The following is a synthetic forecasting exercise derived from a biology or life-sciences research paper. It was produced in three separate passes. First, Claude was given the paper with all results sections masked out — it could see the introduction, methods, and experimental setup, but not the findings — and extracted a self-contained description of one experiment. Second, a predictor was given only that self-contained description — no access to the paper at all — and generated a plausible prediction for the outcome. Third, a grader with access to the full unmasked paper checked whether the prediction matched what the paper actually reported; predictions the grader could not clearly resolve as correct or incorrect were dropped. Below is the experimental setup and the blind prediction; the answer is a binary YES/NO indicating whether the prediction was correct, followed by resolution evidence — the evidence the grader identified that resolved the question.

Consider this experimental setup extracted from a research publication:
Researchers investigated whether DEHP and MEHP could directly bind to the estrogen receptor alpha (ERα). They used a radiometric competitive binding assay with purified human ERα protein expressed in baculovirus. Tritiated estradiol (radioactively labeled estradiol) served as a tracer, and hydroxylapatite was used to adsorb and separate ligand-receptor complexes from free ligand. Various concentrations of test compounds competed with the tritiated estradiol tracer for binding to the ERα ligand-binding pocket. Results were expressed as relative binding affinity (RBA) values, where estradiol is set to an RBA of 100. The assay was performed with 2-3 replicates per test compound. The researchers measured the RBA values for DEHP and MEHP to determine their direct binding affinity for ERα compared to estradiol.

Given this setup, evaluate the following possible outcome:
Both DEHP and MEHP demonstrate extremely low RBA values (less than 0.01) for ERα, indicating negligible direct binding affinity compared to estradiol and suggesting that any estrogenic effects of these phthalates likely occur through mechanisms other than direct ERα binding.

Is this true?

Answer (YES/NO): YES